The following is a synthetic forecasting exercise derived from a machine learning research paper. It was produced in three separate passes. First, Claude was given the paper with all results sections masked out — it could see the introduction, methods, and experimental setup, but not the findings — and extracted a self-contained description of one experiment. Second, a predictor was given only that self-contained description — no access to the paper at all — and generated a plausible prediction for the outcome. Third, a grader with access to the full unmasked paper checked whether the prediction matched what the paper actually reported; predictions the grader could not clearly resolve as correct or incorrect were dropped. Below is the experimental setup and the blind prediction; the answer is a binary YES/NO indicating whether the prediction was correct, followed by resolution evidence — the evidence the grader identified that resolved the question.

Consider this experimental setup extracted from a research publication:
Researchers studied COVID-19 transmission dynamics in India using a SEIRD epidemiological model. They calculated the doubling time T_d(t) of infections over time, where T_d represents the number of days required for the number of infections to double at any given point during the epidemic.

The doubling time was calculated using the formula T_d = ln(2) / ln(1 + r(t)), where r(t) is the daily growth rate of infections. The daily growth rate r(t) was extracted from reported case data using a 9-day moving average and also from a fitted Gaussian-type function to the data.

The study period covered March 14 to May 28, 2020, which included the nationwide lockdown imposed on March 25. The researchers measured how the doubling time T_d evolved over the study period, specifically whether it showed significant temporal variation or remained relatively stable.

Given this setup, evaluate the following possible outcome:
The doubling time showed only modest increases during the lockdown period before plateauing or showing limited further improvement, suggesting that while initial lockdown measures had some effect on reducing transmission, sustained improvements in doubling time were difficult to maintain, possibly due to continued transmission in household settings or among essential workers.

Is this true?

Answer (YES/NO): NO